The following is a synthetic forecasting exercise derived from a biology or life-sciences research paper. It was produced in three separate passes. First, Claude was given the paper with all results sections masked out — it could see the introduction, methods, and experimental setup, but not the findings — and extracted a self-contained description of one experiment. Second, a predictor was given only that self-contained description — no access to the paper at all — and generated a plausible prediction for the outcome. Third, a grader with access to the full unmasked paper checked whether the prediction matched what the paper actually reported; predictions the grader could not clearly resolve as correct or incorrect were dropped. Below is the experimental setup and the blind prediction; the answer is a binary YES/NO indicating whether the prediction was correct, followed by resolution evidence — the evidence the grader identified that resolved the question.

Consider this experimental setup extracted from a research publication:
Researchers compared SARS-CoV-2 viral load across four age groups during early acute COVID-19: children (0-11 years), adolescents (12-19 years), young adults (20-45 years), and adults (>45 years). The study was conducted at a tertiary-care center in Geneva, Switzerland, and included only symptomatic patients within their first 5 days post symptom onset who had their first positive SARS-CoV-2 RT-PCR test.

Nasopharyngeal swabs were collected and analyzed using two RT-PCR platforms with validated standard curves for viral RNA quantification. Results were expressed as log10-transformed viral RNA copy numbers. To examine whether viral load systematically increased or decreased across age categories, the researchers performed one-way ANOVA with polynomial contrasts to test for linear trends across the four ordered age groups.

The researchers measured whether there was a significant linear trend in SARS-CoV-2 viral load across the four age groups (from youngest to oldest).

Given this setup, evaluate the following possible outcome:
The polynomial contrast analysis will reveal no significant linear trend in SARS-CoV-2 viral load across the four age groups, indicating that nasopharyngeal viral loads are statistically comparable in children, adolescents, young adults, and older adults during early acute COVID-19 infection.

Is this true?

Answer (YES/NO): YES